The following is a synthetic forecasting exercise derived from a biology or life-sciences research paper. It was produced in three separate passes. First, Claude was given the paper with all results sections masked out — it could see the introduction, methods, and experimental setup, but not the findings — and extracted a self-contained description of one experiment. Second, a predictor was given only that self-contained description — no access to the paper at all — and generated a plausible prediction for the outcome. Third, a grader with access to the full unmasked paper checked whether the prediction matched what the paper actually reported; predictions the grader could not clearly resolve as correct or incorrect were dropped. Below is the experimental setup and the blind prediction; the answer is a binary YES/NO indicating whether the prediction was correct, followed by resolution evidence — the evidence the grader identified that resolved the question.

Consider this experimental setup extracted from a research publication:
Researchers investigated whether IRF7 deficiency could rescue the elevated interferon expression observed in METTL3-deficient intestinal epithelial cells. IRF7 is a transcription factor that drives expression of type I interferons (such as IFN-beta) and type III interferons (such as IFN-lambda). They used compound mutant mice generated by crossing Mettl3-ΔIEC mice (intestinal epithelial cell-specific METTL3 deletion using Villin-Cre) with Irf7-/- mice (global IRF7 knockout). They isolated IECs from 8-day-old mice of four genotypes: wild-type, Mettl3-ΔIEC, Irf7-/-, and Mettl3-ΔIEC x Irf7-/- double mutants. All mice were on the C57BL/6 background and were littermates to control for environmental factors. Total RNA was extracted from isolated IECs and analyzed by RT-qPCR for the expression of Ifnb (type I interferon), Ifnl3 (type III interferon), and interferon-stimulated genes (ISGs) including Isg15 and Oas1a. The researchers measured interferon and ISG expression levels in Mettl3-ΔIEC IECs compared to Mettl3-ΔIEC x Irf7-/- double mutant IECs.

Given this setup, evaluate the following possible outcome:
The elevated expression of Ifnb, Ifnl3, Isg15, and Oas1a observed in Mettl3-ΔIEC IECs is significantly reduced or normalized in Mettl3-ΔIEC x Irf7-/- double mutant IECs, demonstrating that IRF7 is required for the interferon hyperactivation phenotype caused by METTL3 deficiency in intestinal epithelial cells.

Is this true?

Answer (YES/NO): YES